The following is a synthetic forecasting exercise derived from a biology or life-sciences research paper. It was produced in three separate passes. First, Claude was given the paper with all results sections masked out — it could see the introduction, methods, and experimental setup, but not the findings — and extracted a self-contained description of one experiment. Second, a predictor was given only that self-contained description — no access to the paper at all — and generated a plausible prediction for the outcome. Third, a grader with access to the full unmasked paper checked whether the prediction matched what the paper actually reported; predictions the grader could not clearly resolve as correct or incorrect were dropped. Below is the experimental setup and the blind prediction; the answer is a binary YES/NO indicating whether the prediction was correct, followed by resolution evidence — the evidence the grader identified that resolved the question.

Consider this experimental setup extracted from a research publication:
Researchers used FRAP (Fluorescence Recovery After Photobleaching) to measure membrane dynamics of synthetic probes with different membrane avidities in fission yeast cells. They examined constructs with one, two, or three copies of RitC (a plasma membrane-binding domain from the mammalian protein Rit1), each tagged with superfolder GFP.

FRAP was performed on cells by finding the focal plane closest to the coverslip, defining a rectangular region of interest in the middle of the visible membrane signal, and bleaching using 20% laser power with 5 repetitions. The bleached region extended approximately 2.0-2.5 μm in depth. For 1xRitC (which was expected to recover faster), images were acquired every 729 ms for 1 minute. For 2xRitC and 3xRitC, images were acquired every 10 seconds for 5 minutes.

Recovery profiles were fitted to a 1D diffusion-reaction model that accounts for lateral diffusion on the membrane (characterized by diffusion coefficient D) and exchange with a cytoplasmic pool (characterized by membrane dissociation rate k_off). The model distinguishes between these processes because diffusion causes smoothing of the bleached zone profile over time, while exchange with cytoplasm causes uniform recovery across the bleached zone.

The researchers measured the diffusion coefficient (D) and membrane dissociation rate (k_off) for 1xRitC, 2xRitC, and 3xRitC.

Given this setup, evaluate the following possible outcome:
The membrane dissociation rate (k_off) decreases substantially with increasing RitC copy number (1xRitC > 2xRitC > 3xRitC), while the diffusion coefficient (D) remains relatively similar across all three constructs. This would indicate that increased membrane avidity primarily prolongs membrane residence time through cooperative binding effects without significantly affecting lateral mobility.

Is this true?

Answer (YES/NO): NO